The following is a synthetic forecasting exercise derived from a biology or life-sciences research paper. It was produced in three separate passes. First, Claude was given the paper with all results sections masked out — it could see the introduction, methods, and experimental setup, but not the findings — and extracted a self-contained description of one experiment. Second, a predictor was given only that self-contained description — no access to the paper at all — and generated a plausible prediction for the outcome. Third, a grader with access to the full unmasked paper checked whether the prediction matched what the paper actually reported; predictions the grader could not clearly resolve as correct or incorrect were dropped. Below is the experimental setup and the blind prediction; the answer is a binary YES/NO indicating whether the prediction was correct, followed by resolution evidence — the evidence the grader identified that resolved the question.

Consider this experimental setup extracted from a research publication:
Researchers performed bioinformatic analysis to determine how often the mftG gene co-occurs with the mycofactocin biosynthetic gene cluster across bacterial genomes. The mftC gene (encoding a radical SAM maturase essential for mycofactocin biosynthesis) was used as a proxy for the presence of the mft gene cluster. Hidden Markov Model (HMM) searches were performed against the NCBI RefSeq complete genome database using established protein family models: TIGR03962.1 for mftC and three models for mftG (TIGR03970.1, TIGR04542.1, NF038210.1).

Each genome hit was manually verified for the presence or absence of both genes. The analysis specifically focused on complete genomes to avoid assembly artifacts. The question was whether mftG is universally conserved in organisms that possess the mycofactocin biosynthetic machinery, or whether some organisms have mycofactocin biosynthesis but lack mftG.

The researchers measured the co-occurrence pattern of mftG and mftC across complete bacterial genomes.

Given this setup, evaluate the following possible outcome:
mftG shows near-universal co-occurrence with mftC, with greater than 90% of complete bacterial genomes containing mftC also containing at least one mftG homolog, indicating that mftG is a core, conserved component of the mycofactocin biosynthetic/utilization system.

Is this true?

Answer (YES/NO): NO